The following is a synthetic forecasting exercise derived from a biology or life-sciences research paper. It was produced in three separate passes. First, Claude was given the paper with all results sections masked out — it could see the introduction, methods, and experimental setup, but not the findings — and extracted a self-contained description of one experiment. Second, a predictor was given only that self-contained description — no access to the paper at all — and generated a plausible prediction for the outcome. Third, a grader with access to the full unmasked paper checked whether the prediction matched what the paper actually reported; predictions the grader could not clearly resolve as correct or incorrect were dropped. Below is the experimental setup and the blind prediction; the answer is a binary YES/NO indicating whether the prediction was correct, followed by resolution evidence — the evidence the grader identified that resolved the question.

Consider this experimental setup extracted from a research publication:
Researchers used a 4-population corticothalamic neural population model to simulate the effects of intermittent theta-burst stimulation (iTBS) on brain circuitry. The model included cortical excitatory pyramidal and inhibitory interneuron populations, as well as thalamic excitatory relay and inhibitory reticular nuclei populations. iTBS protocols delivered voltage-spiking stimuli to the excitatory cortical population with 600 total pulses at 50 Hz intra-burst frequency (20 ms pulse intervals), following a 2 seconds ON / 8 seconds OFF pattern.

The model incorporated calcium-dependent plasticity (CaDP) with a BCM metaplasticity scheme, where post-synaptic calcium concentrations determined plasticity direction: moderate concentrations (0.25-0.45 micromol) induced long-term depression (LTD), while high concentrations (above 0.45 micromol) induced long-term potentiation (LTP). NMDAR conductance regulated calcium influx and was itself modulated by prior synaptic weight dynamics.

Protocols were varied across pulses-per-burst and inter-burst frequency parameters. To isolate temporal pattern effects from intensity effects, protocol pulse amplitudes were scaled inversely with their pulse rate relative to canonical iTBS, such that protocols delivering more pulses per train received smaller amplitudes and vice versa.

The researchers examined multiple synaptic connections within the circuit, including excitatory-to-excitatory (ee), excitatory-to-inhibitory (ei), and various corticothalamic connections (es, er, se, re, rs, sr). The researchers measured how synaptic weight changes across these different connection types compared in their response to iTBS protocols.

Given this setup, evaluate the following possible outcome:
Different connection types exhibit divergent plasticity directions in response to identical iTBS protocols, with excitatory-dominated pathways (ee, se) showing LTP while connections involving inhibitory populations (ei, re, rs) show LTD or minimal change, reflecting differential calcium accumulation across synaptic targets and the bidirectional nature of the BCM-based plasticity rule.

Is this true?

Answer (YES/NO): NO